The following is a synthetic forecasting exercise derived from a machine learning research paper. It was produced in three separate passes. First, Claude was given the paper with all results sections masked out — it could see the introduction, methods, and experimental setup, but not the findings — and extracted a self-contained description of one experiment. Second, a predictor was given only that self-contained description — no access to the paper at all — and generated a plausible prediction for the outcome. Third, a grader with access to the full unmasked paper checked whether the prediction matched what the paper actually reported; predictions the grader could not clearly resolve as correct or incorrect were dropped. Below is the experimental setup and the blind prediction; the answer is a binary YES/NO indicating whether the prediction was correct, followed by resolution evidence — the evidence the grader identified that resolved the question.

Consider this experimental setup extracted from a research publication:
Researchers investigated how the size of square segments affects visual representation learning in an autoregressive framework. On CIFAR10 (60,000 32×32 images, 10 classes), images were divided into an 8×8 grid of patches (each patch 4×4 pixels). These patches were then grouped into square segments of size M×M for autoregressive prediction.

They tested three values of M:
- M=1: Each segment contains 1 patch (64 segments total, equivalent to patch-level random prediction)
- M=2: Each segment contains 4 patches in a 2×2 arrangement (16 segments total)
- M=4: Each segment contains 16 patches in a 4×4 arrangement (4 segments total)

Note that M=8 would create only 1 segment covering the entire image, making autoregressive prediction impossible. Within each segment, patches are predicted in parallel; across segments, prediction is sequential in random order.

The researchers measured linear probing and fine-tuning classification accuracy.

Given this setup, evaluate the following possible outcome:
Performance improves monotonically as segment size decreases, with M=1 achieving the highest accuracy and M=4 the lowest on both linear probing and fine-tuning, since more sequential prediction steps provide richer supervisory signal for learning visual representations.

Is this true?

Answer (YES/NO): NO